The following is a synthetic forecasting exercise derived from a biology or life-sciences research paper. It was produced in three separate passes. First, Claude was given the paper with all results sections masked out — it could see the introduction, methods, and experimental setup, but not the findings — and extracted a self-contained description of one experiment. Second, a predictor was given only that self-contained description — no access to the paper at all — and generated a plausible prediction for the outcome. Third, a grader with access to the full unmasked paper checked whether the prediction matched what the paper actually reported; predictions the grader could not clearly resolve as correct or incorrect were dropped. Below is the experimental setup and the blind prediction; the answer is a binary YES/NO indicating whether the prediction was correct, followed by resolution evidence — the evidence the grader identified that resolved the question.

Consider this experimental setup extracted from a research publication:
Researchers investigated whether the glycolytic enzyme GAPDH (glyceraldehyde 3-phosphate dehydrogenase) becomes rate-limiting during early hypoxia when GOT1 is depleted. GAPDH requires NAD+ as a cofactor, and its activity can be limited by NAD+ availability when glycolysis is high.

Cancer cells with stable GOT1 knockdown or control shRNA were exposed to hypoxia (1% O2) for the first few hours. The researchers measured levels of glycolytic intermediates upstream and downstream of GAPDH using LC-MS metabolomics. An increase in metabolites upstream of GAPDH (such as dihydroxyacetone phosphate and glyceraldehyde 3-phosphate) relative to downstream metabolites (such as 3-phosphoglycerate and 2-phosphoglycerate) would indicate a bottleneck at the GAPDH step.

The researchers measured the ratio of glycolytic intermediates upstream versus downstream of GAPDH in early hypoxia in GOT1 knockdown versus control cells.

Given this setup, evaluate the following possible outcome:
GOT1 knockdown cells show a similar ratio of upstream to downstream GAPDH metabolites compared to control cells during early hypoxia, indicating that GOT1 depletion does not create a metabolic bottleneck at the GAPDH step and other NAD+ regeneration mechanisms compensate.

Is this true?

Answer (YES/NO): NO